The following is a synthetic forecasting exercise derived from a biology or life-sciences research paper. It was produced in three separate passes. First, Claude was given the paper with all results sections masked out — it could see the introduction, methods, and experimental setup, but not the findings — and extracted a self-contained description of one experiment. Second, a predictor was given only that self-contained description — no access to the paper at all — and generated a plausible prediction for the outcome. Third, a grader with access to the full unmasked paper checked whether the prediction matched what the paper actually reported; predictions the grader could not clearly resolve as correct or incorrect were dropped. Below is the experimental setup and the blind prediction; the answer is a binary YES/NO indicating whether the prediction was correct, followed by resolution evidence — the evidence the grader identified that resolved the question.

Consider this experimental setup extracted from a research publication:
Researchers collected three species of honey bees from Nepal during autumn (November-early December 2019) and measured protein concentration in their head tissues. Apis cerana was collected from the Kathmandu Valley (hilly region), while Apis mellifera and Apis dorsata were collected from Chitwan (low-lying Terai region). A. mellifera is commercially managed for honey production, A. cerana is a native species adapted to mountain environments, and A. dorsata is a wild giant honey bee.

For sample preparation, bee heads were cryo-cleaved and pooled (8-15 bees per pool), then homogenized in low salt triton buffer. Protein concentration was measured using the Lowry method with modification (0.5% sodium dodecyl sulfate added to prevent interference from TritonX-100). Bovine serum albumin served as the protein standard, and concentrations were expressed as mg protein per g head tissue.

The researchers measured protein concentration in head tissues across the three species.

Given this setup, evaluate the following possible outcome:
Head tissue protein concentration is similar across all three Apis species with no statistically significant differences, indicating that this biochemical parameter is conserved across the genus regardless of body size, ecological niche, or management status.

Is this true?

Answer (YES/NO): NO